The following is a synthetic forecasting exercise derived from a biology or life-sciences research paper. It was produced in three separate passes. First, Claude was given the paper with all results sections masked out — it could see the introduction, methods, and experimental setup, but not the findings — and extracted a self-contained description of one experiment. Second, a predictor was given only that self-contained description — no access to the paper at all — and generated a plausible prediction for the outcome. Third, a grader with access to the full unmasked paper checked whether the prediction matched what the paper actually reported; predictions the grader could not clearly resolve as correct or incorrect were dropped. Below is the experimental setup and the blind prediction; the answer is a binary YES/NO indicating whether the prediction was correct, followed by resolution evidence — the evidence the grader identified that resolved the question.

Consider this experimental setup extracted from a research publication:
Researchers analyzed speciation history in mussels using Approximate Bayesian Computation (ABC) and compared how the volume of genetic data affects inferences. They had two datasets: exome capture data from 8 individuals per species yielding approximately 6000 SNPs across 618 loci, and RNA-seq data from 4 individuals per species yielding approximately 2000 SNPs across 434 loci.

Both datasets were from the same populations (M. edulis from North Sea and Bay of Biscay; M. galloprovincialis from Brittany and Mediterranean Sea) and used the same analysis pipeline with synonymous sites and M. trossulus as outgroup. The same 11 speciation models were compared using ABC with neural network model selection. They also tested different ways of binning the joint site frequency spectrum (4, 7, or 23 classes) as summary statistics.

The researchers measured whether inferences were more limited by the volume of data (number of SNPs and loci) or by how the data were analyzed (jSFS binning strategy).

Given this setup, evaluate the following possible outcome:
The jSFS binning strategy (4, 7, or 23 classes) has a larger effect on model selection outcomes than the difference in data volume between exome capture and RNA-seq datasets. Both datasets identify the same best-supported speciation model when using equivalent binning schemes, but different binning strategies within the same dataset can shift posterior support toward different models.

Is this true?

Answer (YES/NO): YES